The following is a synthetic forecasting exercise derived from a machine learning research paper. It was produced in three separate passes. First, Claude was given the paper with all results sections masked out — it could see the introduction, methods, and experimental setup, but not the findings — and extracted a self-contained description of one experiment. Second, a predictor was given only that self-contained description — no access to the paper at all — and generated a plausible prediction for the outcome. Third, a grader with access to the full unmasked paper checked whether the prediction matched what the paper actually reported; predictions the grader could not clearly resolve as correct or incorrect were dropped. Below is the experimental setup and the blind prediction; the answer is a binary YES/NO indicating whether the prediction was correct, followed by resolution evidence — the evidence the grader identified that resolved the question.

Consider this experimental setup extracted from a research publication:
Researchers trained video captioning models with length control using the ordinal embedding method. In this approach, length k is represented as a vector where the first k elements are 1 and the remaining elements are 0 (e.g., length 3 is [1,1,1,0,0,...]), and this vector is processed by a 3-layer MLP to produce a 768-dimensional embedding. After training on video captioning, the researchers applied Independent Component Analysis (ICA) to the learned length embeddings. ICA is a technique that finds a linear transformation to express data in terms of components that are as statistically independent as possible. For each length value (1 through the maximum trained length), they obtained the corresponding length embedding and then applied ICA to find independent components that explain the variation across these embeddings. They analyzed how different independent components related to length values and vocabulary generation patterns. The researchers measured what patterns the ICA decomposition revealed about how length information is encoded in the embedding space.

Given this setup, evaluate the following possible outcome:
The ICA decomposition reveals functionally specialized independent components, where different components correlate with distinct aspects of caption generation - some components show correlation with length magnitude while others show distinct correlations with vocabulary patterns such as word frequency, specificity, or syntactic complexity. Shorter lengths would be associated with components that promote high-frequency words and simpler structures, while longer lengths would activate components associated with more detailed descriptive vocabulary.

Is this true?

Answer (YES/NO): NO